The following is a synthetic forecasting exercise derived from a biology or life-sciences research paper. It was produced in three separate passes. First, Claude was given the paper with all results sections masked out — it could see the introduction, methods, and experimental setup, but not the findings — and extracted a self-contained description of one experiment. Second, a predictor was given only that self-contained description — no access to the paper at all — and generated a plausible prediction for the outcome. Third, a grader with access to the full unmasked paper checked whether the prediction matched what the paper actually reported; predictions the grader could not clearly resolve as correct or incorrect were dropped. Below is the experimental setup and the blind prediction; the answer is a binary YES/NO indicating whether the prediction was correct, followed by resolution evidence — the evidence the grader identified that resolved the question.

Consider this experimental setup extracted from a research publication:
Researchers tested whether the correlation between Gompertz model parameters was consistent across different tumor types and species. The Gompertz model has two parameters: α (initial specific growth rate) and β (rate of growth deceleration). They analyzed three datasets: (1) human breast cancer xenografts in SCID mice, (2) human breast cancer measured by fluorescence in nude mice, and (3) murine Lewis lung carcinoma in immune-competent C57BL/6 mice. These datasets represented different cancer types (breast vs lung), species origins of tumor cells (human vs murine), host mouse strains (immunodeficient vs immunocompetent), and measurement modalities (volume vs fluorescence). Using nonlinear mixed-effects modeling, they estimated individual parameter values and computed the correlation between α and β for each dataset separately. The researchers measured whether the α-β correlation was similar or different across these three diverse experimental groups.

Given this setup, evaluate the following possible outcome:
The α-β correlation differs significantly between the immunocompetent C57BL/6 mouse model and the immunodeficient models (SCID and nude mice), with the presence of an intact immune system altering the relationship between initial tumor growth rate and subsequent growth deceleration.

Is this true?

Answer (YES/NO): NO